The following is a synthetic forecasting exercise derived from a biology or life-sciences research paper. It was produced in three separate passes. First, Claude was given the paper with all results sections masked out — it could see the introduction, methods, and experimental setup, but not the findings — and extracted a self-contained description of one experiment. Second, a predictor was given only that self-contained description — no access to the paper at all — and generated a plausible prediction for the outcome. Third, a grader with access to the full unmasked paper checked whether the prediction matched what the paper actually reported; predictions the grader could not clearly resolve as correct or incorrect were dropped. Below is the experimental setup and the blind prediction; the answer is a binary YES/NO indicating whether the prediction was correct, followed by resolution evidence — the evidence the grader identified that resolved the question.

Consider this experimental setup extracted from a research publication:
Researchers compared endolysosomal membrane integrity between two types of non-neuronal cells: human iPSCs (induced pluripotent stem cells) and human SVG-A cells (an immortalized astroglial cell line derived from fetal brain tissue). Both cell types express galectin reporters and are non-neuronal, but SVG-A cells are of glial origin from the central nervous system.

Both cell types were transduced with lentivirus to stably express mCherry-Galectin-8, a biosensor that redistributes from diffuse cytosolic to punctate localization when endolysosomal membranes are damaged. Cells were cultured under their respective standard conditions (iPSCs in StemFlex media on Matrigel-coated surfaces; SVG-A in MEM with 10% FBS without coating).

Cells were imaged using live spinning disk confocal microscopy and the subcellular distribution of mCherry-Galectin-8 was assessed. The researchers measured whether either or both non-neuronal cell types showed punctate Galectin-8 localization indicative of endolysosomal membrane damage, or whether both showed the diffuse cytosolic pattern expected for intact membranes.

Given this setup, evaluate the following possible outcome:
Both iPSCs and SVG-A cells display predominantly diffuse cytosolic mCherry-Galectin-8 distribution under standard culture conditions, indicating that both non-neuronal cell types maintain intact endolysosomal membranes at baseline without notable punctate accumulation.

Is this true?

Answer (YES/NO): YES